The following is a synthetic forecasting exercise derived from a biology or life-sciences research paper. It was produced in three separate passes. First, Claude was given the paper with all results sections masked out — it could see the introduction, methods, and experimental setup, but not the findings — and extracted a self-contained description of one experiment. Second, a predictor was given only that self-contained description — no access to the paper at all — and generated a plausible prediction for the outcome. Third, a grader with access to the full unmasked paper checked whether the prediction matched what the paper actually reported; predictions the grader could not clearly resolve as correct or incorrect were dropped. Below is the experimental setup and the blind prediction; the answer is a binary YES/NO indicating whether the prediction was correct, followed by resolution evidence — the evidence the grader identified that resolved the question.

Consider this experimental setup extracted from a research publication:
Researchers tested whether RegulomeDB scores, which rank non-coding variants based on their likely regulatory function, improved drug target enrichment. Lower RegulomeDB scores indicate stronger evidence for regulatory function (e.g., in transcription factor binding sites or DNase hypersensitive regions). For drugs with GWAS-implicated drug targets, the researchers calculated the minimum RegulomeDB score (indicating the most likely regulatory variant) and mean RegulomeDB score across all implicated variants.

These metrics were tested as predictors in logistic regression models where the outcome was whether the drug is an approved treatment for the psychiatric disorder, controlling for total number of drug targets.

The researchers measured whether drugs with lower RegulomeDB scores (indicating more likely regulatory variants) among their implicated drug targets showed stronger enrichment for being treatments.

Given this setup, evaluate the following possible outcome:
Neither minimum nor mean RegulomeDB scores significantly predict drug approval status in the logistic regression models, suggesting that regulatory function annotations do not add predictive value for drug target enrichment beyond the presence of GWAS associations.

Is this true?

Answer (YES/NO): YES